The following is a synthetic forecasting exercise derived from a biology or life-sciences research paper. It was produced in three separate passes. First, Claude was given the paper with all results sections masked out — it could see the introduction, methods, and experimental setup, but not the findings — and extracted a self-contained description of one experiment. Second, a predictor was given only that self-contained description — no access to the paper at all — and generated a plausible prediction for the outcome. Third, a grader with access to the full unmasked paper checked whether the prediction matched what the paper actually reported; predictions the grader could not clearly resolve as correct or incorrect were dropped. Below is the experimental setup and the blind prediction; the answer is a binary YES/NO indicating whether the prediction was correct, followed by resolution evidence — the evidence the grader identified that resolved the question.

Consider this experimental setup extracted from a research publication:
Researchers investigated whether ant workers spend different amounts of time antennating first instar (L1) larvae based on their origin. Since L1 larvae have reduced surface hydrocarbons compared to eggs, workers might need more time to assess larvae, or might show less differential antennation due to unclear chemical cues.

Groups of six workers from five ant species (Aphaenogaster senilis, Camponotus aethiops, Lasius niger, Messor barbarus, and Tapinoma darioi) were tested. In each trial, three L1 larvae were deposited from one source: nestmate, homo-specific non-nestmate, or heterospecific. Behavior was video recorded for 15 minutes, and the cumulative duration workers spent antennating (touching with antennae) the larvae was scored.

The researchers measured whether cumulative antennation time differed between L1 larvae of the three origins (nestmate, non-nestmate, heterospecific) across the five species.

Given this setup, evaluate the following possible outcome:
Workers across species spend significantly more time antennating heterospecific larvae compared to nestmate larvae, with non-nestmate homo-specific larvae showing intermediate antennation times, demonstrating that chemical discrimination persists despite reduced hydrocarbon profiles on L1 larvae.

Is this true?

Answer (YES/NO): NO